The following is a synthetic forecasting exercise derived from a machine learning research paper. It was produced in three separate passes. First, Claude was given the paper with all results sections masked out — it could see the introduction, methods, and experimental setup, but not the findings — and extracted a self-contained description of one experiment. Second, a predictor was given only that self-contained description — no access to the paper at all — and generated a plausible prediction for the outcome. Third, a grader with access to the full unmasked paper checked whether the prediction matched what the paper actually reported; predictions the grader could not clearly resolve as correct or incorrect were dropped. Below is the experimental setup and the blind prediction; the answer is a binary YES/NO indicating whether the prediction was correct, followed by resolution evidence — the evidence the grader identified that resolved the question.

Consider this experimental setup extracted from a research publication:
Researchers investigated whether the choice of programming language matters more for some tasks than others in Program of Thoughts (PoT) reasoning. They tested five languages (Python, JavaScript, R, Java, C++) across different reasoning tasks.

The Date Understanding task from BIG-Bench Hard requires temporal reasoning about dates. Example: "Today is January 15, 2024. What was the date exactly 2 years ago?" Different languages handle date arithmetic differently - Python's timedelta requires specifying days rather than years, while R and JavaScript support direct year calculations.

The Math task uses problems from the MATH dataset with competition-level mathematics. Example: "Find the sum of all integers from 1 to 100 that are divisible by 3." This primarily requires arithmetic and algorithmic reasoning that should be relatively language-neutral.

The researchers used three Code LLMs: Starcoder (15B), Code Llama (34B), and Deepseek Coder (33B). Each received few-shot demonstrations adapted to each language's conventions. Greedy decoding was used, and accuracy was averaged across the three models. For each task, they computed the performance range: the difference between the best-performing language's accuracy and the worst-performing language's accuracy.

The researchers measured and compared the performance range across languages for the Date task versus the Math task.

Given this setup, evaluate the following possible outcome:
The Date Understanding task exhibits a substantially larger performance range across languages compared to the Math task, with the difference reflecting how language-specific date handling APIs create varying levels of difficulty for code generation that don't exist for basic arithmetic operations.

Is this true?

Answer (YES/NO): YES